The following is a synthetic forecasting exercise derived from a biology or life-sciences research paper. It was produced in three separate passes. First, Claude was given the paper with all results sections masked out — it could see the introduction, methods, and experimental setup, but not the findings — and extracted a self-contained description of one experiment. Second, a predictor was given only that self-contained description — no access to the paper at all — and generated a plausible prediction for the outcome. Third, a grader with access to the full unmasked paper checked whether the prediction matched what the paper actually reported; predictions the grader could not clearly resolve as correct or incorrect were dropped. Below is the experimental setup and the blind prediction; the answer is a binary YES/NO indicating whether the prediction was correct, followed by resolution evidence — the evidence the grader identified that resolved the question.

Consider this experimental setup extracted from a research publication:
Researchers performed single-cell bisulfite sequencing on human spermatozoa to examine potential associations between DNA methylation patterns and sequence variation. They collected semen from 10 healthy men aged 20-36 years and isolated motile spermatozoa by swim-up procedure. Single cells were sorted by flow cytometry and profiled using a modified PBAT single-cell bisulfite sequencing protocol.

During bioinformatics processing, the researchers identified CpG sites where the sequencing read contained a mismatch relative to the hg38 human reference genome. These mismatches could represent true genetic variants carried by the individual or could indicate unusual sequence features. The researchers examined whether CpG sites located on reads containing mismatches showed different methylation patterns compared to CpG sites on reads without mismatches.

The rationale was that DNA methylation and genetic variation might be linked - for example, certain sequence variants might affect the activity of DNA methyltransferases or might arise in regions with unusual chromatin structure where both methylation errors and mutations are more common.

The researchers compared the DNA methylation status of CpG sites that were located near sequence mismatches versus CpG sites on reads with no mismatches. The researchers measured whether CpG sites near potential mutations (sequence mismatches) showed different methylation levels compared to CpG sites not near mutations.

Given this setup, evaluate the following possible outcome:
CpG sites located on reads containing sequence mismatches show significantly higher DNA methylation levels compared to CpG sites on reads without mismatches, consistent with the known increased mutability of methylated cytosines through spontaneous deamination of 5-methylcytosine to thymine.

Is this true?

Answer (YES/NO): NO